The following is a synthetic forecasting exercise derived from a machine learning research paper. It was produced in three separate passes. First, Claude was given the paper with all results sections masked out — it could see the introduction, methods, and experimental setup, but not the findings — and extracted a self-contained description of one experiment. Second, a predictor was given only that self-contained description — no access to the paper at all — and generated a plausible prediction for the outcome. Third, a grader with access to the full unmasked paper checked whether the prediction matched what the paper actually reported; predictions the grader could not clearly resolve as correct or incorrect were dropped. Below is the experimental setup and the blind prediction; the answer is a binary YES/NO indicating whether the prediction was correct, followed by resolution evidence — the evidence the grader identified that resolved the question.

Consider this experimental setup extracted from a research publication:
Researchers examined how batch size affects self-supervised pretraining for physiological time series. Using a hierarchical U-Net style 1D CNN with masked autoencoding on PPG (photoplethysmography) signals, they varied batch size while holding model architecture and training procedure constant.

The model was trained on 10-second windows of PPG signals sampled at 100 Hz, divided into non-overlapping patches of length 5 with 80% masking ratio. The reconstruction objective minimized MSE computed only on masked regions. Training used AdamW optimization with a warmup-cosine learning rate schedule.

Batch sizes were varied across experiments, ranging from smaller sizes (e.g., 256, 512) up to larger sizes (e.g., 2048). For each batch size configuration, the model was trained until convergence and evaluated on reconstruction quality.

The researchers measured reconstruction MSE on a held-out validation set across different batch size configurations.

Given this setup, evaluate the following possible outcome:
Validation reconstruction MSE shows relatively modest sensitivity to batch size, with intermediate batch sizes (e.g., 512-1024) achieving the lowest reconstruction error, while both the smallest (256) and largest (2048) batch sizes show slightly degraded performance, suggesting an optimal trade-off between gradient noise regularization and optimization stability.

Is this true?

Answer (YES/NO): NO